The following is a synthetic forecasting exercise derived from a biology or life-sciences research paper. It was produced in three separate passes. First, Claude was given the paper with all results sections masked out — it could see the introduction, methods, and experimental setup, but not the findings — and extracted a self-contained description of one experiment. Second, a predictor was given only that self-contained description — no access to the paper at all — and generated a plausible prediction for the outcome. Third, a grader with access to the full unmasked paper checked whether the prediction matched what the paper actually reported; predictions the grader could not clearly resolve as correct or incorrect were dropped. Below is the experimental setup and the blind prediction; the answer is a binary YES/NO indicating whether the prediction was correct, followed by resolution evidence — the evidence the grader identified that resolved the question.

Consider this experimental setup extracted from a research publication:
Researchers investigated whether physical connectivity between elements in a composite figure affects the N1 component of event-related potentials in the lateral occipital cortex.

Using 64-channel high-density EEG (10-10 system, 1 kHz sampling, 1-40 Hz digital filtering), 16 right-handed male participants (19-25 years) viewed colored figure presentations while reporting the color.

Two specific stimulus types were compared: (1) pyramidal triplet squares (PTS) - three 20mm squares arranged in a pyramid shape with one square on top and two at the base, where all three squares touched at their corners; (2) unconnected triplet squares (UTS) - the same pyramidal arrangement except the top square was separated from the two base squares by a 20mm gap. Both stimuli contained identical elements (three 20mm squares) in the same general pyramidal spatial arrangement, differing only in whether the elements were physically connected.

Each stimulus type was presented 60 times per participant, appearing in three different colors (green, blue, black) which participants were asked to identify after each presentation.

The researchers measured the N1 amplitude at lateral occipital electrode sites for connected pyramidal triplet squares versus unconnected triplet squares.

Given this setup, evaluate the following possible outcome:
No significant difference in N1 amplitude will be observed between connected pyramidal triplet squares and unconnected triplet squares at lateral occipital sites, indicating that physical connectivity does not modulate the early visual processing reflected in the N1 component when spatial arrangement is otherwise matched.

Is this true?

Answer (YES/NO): NO